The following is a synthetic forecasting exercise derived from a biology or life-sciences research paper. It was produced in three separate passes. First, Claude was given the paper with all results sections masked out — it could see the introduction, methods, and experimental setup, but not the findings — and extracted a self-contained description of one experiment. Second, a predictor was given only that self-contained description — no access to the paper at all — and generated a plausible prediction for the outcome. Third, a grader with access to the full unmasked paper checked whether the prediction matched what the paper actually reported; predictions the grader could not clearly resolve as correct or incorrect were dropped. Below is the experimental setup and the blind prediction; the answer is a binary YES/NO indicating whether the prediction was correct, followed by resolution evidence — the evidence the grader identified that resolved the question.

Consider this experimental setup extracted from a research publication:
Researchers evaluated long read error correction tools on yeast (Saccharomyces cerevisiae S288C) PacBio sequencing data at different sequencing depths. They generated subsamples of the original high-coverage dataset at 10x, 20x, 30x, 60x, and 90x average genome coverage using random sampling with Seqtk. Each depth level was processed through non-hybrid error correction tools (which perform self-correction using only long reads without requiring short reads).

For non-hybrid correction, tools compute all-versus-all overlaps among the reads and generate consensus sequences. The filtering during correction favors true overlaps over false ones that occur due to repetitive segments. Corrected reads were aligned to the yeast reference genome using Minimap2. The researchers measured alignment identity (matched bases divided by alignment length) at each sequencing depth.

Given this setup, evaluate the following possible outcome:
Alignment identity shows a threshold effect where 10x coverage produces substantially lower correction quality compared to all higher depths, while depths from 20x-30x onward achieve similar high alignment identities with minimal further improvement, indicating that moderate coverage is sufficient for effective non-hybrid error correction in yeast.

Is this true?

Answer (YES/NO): NO